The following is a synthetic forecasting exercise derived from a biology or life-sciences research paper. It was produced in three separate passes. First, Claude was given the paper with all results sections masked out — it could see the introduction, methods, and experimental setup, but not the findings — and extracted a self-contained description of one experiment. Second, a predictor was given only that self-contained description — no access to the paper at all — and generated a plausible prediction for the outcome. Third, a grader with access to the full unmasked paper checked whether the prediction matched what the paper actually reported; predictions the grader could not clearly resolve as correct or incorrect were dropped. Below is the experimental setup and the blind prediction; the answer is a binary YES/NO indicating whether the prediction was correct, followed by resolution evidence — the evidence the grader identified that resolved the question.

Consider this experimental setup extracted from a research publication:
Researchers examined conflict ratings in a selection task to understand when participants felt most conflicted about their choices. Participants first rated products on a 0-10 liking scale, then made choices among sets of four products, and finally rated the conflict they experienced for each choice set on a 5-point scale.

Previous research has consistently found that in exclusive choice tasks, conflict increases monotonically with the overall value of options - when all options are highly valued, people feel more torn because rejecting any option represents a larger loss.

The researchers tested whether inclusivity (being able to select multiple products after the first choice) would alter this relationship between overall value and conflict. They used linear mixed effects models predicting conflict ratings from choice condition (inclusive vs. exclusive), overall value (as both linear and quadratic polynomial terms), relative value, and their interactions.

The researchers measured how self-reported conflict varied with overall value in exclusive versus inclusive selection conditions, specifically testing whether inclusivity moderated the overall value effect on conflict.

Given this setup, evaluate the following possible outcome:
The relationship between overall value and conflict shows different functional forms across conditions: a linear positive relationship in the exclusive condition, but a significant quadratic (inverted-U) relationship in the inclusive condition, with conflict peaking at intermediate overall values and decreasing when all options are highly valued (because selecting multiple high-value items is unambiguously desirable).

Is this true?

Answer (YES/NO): NO